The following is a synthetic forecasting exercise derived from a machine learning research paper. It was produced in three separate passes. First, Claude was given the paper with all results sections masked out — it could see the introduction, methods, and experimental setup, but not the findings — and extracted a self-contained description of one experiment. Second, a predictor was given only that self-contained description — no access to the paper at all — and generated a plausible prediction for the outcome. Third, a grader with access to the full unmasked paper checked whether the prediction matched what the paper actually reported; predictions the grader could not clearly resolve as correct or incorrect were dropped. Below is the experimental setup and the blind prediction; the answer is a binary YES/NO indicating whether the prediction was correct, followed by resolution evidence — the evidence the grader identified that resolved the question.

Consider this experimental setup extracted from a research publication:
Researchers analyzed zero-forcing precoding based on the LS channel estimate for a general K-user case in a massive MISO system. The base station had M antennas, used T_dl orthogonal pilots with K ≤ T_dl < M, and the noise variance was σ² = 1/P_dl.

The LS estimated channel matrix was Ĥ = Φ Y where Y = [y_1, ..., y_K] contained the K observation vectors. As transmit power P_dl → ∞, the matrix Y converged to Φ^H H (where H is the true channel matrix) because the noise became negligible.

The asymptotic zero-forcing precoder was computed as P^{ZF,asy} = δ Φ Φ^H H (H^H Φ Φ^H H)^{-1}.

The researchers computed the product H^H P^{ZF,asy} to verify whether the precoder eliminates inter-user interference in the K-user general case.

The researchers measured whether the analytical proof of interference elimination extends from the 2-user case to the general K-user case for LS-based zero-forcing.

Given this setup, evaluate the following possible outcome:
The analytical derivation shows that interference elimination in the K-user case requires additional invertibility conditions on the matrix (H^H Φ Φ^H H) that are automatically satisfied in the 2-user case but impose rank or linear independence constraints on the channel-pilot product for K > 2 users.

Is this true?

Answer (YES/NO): NO